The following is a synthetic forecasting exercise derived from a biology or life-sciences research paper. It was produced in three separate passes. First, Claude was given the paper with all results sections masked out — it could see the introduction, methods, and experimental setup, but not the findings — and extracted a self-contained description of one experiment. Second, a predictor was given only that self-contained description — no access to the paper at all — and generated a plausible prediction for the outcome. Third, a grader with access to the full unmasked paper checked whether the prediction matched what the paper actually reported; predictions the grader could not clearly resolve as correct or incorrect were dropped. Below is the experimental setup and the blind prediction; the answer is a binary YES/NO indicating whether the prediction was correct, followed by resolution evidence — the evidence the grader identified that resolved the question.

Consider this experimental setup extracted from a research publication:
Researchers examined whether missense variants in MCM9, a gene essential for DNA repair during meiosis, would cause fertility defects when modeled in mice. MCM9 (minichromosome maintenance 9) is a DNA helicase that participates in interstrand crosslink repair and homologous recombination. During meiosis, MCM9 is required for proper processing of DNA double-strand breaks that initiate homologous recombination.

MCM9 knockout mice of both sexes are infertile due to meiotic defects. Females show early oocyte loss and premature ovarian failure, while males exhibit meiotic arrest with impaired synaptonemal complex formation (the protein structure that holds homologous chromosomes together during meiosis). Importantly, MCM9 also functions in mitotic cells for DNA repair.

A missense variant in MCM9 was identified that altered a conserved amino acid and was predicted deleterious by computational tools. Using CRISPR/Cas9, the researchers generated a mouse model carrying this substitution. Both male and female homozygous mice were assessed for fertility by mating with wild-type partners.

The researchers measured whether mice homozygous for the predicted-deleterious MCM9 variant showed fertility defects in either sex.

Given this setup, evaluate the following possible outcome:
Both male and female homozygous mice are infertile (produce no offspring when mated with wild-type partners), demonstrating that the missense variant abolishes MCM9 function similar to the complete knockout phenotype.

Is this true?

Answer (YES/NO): YES